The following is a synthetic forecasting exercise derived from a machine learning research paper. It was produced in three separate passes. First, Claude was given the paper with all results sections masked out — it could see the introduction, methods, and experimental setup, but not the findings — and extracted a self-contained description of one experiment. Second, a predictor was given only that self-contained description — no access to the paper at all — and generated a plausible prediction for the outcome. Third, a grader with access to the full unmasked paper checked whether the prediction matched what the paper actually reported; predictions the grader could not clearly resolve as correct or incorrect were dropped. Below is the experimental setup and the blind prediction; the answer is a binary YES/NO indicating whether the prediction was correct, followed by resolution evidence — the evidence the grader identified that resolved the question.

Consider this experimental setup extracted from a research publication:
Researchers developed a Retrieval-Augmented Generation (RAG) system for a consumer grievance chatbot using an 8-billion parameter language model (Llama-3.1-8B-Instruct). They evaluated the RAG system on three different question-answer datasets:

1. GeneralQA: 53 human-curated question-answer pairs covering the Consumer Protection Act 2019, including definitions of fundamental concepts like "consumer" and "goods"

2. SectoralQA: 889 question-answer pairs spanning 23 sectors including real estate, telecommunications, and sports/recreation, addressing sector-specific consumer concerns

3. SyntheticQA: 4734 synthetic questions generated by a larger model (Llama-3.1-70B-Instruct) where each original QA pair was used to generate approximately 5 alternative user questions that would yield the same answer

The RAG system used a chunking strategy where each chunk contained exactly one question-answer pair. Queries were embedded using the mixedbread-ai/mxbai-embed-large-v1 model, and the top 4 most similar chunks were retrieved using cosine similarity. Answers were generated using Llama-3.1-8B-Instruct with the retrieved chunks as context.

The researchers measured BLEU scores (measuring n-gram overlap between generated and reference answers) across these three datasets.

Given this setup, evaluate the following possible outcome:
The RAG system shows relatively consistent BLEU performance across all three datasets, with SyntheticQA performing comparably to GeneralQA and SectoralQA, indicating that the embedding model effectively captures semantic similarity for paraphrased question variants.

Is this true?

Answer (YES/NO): NO